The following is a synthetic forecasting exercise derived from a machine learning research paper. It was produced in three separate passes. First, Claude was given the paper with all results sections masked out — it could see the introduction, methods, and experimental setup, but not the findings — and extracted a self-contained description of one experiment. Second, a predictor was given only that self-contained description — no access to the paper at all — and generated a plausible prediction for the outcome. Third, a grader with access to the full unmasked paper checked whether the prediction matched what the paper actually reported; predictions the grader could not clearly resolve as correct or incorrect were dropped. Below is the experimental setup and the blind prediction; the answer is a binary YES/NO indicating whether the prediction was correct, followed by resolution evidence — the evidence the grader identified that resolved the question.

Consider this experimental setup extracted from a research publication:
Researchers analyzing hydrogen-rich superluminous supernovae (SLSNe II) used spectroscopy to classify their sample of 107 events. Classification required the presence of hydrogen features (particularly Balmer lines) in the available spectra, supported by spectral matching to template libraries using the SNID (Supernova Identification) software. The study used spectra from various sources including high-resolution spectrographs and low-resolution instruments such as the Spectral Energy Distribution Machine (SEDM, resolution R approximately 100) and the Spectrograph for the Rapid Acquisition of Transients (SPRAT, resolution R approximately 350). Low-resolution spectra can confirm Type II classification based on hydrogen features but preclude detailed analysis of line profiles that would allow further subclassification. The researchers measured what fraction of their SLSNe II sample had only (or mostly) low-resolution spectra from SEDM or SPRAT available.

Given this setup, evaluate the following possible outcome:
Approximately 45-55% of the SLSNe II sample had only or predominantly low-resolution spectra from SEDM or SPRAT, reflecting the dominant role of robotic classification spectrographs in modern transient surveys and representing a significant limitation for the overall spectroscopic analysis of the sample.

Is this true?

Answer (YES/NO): NO